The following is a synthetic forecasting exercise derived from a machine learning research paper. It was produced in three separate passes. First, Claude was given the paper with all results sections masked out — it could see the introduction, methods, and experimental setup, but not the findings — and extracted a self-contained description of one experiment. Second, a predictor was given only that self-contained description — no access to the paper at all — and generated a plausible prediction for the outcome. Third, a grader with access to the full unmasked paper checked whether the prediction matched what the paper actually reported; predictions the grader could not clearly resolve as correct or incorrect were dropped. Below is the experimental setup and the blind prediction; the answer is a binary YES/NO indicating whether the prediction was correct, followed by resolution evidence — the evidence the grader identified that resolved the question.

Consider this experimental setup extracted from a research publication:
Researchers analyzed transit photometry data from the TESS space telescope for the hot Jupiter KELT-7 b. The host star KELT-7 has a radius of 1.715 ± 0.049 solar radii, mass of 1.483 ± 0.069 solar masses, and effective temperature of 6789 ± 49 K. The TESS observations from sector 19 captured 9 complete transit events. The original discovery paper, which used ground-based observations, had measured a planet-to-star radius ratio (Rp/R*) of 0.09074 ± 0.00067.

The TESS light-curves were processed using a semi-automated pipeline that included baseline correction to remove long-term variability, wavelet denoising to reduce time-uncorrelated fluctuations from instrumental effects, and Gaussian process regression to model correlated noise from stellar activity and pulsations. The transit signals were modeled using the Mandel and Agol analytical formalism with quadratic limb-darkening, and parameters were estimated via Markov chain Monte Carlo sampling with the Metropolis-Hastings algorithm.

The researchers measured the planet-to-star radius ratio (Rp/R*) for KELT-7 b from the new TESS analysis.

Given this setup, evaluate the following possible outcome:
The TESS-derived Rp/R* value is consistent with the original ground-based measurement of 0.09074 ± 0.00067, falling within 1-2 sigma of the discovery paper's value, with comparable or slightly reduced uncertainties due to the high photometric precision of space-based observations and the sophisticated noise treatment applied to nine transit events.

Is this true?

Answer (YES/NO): NO